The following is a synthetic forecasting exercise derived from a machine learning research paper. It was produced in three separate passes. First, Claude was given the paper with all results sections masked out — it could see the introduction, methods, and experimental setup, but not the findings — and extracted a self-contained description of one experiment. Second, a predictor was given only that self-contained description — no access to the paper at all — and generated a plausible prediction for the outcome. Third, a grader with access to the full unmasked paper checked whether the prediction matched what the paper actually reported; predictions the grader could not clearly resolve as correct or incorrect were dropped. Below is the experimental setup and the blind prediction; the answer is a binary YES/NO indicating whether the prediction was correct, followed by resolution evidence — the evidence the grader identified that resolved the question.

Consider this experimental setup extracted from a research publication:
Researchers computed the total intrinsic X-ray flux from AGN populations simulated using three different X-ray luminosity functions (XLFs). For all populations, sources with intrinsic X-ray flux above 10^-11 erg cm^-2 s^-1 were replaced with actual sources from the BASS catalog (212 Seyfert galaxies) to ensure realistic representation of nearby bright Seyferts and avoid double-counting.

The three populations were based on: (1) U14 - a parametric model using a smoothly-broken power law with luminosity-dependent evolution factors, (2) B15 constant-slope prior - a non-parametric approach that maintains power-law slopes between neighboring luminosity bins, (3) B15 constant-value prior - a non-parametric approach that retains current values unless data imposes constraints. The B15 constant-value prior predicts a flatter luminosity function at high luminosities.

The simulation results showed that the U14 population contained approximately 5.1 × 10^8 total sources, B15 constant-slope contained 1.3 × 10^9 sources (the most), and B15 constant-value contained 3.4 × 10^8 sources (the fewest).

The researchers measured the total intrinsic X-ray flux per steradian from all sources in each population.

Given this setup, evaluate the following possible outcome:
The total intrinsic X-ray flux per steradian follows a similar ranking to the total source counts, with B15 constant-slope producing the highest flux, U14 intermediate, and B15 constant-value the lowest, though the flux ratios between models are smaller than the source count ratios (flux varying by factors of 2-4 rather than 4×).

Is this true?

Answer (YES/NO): NO